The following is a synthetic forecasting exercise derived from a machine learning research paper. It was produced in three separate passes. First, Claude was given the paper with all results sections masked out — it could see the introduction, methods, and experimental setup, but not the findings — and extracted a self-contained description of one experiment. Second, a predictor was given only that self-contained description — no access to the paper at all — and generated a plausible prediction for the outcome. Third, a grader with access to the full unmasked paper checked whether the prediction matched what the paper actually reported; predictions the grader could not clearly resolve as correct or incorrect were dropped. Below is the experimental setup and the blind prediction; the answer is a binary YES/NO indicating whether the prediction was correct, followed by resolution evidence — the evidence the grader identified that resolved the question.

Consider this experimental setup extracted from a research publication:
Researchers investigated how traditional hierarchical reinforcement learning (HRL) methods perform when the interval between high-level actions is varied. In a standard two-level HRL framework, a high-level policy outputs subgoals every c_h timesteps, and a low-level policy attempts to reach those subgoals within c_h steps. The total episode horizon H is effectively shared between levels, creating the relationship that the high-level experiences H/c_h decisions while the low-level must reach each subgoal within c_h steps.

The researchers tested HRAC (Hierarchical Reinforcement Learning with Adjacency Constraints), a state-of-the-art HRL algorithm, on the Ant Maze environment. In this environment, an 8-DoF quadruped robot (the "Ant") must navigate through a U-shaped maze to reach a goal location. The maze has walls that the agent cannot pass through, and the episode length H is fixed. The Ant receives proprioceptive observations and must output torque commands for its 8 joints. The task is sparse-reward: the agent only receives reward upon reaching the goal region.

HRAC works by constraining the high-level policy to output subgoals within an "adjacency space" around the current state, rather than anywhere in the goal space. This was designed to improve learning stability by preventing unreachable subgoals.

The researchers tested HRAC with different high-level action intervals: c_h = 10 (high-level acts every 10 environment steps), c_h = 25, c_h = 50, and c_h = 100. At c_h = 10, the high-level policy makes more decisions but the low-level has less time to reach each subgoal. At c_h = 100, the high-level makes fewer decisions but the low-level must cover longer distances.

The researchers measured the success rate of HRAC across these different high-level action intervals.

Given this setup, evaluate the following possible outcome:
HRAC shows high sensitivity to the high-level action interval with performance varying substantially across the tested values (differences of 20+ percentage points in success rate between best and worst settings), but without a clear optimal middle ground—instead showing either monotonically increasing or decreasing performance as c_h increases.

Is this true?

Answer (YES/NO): NO